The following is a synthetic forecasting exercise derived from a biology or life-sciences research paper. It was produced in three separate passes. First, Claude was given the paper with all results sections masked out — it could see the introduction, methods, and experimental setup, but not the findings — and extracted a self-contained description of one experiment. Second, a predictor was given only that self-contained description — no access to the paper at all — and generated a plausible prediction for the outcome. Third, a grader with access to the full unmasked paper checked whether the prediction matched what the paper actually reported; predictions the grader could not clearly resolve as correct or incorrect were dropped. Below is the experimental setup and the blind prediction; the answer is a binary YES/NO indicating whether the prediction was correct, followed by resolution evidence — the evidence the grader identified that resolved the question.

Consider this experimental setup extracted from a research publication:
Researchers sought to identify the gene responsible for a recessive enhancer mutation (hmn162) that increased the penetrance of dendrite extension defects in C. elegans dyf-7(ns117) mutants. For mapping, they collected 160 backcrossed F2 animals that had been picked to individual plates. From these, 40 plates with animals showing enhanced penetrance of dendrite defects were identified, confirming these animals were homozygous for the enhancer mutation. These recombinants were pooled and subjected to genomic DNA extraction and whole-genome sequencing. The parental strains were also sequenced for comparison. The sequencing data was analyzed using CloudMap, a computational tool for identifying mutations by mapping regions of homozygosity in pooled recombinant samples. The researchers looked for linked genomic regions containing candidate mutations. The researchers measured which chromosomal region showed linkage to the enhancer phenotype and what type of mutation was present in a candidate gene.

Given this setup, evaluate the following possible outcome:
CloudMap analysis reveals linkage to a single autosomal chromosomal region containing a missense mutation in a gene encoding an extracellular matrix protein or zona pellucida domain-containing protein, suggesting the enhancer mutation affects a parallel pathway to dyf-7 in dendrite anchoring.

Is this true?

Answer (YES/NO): NO